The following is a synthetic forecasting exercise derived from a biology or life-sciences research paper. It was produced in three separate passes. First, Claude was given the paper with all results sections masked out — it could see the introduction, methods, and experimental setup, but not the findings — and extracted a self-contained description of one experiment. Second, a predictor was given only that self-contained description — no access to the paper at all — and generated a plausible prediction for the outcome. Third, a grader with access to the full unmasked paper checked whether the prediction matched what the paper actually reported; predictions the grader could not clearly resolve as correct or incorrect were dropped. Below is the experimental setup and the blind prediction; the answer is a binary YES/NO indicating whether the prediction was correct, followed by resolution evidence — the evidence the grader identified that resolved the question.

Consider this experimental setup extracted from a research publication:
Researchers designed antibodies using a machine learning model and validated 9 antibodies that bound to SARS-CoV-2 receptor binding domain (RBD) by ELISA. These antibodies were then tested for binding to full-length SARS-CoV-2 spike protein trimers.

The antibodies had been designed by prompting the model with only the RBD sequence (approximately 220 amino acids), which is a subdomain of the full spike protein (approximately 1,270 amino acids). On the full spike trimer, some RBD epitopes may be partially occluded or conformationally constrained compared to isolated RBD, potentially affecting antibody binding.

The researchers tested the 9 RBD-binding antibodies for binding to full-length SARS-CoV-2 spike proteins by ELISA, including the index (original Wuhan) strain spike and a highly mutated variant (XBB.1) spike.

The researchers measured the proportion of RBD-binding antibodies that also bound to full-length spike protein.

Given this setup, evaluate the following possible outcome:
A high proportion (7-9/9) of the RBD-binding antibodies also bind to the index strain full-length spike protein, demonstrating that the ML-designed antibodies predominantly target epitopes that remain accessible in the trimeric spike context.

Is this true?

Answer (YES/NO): NO